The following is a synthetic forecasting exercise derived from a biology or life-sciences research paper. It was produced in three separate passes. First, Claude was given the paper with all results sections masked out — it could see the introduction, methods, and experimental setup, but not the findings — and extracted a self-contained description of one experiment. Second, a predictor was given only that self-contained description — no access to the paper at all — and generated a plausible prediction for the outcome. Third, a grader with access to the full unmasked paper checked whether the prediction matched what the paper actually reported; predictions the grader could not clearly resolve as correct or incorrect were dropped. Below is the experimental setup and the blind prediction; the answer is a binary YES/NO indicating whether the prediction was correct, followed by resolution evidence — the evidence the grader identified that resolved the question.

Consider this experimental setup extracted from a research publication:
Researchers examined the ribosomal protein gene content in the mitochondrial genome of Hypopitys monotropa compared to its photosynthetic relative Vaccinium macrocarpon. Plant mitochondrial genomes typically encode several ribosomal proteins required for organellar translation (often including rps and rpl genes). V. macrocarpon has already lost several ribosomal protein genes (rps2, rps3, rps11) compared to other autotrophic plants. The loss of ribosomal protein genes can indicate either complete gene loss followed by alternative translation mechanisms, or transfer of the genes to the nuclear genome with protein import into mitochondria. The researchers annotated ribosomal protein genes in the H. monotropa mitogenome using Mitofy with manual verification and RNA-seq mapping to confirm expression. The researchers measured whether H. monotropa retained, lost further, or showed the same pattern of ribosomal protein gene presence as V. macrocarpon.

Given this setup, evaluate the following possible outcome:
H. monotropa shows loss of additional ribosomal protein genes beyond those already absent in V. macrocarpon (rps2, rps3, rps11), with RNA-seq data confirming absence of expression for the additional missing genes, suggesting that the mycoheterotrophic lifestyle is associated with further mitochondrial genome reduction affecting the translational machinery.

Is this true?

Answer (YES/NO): NO